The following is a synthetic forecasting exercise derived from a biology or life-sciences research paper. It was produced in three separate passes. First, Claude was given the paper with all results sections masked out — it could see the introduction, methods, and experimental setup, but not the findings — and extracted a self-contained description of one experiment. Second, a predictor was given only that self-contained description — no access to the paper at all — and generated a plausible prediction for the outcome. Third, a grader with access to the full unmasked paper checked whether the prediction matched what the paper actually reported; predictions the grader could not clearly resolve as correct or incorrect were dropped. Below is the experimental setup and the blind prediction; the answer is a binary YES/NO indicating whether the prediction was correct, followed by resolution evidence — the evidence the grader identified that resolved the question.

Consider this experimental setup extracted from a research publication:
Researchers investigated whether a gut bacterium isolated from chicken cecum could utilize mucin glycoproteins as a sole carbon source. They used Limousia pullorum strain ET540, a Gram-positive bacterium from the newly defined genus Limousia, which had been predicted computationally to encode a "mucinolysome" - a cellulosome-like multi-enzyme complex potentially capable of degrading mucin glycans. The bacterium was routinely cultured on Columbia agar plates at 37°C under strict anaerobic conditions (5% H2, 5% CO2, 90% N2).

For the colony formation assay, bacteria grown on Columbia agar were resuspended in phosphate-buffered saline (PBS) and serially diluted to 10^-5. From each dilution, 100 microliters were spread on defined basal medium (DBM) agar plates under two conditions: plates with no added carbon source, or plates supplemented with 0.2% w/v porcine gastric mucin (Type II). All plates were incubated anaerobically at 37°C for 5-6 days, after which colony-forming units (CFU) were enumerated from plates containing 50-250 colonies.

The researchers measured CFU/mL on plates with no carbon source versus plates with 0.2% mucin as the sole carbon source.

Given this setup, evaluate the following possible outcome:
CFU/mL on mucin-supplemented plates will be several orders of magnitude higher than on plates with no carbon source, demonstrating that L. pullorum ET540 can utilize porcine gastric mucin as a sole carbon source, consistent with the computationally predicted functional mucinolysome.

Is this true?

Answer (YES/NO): YES